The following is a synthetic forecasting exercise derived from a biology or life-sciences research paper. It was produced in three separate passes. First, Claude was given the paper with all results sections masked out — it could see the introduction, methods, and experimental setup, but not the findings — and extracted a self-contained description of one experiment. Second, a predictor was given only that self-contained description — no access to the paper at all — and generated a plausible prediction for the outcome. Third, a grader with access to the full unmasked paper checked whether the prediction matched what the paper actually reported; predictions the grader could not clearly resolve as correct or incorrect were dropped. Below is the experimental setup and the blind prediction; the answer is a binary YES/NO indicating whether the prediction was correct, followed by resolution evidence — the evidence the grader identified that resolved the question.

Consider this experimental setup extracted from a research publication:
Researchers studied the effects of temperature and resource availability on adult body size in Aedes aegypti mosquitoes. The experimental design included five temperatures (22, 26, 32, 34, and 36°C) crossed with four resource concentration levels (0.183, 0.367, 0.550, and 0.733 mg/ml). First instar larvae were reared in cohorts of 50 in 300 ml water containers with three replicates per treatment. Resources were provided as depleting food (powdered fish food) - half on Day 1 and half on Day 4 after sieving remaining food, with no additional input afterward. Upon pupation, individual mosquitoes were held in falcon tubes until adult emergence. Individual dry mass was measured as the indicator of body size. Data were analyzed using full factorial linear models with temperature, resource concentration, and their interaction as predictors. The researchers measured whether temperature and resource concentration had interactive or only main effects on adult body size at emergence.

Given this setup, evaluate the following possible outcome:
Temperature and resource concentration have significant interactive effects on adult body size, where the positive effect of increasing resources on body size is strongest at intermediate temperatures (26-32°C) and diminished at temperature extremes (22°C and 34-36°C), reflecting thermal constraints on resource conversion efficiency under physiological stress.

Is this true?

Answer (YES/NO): NO